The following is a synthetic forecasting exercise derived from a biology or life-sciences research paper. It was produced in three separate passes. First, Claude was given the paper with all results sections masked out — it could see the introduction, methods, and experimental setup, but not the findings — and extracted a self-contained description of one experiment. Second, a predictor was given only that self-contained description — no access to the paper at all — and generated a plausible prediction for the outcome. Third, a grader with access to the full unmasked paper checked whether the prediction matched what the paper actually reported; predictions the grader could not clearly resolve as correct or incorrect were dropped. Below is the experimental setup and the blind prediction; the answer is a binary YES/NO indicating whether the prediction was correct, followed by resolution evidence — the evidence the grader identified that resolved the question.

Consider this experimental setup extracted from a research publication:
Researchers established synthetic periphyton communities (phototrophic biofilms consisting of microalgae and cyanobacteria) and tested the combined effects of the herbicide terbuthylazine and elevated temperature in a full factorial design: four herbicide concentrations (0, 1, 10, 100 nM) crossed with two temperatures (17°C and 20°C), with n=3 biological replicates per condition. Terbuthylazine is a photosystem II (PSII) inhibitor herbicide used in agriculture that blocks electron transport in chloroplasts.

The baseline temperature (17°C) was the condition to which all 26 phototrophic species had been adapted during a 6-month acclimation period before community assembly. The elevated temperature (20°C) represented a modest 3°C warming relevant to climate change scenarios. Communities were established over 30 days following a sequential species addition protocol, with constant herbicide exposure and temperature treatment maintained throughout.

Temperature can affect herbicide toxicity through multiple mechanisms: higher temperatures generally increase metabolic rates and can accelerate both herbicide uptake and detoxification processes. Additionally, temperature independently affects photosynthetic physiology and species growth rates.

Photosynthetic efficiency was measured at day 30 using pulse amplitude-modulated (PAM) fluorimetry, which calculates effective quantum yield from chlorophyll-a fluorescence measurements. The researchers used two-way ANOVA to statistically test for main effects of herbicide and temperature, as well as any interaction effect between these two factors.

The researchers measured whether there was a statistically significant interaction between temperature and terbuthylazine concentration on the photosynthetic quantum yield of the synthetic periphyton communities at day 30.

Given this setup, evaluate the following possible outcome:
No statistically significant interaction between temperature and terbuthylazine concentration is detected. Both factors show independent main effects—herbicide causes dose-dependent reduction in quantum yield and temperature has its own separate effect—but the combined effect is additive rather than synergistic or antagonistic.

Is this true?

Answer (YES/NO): NO